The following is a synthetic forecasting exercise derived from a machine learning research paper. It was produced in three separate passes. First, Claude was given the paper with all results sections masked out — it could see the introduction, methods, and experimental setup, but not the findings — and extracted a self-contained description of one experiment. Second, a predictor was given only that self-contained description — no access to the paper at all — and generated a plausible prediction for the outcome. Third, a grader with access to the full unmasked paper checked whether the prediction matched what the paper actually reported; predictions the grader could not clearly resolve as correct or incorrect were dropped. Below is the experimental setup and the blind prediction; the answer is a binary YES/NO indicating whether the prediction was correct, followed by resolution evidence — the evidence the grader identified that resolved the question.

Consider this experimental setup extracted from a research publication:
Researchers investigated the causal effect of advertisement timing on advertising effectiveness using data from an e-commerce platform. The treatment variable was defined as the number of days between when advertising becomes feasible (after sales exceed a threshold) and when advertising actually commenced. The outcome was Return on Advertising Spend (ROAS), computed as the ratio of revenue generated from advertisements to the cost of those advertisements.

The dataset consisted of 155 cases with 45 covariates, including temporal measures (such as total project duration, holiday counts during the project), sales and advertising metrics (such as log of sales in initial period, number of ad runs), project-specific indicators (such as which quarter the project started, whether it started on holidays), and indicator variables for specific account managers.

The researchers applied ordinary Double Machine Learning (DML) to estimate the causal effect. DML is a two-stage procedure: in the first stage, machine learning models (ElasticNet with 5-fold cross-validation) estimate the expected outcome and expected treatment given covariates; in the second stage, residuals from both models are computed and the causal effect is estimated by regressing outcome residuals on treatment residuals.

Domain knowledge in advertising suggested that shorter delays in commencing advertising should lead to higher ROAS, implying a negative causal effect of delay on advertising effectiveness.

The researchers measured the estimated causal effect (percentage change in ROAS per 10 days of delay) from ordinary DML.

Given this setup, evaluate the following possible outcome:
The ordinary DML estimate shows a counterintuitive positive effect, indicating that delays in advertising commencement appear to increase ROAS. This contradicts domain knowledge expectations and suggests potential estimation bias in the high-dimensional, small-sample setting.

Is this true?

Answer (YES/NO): YES